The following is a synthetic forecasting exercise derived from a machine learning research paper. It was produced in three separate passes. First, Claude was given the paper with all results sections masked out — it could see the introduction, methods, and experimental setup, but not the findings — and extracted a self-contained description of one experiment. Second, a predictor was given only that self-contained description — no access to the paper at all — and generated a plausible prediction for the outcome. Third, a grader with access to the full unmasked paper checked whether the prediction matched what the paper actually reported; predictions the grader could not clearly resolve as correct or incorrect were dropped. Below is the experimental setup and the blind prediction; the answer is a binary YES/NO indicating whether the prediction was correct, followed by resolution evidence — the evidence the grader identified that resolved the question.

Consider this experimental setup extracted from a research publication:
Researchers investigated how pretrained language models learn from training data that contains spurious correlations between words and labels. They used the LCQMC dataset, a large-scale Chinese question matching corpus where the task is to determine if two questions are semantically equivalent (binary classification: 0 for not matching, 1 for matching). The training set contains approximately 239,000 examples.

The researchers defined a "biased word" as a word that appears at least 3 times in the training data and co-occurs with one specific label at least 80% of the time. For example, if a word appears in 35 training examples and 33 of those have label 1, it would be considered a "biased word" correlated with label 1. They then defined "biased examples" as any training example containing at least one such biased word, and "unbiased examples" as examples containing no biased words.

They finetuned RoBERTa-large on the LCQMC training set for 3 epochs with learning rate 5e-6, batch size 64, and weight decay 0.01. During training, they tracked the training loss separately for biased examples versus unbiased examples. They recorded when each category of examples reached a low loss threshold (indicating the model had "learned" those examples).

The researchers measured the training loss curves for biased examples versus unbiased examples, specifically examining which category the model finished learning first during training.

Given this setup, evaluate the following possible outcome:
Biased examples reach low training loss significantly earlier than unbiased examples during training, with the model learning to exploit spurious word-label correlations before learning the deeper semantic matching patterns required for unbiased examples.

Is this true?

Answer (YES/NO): YES